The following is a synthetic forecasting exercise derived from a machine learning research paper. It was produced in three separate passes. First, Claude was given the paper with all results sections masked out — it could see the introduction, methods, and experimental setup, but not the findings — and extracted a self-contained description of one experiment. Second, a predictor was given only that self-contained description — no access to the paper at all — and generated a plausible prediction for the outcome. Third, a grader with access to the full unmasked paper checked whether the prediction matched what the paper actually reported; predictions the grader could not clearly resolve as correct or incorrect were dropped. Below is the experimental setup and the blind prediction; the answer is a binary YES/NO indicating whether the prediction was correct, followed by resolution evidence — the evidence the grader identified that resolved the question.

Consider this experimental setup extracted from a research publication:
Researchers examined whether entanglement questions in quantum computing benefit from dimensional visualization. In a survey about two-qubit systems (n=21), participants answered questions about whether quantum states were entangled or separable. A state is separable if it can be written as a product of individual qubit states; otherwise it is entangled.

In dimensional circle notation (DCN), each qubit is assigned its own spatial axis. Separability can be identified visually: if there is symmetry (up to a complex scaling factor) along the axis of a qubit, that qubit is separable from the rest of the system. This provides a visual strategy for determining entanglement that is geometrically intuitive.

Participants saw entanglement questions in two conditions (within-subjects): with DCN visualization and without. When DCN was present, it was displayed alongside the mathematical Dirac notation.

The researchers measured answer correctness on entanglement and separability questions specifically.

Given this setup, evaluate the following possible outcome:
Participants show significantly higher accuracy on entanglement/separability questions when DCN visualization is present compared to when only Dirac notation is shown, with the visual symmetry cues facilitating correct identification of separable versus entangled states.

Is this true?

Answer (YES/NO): NO